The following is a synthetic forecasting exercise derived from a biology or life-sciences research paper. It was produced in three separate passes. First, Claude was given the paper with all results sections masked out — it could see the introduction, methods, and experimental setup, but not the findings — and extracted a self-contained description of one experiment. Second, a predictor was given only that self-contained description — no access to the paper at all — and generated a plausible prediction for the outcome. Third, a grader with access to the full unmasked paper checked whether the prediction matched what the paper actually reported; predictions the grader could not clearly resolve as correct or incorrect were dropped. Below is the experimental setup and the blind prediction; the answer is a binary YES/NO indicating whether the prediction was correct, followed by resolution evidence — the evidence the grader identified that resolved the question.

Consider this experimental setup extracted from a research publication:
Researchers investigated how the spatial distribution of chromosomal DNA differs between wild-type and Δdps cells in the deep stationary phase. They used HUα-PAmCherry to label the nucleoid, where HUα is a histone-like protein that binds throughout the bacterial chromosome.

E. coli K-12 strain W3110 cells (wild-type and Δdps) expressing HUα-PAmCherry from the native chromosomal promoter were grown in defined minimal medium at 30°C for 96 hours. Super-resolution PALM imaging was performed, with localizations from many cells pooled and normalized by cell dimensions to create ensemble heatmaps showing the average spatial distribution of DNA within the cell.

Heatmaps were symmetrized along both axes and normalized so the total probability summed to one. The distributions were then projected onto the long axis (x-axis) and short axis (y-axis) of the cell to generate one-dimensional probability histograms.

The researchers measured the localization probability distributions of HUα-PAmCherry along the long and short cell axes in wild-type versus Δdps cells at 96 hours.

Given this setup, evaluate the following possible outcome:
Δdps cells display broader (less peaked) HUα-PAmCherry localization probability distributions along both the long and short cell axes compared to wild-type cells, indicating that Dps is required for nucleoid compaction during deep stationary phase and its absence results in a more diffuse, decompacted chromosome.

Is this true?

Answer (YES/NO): NO